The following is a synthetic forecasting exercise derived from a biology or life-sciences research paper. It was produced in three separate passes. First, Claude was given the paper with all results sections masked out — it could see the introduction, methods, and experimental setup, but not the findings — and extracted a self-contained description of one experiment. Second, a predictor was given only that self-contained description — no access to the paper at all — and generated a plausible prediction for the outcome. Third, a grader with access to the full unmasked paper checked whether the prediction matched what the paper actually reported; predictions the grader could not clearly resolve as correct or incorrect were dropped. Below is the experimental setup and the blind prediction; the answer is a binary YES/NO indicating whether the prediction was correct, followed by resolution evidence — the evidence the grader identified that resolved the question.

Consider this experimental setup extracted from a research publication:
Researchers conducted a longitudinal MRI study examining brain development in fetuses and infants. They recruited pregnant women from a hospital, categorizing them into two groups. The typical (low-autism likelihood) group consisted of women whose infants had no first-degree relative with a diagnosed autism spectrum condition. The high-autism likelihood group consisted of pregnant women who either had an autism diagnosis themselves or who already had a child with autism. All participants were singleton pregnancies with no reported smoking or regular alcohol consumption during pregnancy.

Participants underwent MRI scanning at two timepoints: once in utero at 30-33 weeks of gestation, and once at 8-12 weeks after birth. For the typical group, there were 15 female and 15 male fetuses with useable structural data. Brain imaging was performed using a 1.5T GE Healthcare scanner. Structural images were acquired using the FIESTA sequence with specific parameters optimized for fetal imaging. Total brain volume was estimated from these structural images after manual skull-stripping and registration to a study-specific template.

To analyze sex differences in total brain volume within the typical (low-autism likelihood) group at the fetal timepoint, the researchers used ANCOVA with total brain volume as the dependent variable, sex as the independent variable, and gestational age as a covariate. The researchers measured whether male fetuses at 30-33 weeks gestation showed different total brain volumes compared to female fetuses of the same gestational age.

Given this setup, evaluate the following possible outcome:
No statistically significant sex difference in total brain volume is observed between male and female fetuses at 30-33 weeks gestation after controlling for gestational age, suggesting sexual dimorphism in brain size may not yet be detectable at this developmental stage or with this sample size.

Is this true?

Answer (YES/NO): YES